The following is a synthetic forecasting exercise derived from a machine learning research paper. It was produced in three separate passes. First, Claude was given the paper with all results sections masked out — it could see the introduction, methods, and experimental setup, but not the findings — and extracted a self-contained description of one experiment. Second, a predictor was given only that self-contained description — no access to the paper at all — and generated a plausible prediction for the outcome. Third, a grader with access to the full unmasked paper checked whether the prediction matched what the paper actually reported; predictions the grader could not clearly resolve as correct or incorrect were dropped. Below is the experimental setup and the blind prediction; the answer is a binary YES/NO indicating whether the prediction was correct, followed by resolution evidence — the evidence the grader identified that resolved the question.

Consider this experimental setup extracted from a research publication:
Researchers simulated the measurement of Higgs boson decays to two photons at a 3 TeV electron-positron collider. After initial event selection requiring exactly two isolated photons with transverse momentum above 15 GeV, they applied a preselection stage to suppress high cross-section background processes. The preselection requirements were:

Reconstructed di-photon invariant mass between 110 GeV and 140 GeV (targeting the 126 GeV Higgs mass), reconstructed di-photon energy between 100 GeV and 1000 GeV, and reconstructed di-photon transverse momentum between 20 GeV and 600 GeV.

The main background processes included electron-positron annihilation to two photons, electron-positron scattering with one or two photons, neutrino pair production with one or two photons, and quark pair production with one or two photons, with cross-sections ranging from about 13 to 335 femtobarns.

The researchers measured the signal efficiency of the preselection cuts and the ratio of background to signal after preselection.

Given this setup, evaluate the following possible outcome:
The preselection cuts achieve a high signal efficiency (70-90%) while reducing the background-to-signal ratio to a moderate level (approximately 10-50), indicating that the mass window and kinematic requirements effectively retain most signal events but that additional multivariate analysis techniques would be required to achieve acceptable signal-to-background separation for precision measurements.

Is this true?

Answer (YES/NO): YES